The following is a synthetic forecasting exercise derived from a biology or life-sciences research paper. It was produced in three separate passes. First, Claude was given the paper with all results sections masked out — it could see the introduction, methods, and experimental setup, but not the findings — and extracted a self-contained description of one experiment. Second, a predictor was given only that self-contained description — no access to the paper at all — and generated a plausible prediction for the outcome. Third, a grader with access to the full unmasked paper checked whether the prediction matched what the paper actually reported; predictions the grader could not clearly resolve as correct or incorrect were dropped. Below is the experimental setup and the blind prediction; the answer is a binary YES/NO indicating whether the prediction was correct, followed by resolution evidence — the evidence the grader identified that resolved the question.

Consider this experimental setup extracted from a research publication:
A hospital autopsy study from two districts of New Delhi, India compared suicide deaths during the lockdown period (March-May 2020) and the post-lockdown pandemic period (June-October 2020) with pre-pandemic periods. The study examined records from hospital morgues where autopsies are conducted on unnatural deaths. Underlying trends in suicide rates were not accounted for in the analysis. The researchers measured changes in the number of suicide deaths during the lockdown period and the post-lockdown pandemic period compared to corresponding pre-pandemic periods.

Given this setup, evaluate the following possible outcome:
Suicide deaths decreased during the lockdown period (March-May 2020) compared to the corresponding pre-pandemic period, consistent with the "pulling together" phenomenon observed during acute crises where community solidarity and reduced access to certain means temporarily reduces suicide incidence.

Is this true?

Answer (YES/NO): YES